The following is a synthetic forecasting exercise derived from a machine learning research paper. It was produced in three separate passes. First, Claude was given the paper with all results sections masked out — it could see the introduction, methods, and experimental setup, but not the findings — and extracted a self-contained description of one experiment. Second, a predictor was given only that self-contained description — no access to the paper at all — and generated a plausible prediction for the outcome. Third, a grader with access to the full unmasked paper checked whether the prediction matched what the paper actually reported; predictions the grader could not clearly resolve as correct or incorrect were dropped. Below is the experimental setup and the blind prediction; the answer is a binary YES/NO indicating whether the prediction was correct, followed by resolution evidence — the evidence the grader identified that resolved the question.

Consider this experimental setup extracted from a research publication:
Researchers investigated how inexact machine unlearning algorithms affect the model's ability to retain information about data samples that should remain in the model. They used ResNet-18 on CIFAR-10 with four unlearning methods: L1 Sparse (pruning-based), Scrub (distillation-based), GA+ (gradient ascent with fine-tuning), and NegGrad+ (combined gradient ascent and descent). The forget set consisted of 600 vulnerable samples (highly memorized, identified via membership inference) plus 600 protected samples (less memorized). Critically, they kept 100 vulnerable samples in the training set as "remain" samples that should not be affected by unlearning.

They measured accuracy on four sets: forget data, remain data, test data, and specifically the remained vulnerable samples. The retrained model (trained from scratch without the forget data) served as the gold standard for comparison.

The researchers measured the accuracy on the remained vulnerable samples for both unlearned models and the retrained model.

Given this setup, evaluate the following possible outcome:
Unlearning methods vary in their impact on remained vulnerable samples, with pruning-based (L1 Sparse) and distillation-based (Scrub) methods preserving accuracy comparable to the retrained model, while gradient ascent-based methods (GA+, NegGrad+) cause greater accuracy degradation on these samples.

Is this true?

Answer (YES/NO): NO